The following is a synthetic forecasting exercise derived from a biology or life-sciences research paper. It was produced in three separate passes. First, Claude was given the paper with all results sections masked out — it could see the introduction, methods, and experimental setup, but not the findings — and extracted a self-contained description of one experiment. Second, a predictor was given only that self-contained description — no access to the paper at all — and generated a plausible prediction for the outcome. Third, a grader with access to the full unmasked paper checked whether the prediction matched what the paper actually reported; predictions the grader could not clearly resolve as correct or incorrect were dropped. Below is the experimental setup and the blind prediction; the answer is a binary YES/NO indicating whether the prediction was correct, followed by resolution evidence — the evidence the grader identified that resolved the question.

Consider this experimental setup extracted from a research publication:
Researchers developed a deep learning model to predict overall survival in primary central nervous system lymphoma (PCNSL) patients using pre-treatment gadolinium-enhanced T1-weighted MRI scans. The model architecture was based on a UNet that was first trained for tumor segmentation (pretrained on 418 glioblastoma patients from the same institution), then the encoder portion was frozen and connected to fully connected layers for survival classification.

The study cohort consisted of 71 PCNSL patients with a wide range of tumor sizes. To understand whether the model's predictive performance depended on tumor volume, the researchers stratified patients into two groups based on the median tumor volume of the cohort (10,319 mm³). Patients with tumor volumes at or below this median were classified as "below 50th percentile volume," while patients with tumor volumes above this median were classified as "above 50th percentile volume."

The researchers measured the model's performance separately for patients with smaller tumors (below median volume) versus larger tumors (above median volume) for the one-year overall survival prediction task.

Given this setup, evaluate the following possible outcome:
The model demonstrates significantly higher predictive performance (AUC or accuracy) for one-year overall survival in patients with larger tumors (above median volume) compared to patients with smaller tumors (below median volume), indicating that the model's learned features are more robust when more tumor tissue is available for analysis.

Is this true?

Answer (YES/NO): NO